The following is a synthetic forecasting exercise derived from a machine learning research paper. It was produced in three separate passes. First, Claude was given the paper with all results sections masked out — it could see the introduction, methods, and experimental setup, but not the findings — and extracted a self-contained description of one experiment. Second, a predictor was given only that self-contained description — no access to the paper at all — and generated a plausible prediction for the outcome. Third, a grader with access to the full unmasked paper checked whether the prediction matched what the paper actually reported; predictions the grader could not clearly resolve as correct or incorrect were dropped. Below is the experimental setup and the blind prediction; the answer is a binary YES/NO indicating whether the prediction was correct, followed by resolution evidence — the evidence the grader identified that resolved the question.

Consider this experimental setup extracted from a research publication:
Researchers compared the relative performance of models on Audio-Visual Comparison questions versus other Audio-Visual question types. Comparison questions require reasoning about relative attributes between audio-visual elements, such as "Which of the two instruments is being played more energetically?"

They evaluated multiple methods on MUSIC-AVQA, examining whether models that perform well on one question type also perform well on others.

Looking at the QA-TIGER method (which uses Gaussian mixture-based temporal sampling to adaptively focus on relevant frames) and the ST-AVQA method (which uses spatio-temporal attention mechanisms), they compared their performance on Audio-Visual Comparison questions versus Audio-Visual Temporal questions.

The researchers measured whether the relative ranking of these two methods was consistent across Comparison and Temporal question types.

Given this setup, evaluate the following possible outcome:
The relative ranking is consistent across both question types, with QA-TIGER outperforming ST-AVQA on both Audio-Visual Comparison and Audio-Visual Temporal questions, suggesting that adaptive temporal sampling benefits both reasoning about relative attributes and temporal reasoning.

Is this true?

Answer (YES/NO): NO